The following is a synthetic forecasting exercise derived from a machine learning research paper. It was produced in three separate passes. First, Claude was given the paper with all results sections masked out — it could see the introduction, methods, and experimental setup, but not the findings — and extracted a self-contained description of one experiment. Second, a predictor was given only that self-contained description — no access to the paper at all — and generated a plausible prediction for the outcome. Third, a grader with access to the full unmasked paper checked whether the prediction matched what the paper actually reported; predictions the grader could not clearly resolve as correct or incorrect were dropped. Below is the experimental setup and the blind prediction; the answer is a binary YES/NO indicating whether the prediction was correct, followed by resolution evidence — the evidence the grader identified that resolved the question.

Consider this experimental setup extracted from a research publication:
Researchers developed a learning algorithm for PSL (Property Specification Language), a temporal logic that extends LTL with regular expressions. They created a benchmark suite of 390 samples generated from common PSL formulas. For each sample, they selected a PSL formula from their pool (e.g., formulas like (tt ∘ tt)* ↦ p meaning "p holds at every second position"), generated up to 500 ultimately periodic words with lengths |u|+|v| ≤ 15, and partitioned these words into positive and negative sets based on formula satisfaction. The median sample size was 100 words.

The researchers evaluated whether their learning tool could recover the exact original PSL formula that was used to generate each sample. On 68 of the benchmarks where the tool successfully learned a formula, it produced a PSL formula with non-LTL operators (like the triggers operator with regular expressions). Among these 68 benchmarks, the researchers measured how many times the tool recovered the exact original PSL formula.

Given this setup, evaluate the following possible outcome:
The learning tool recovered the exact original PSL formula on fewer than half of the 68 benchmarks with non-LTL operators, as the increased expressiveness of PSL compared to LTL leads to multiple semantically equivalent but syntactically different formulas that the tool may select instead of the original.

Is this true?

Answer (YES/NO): NO